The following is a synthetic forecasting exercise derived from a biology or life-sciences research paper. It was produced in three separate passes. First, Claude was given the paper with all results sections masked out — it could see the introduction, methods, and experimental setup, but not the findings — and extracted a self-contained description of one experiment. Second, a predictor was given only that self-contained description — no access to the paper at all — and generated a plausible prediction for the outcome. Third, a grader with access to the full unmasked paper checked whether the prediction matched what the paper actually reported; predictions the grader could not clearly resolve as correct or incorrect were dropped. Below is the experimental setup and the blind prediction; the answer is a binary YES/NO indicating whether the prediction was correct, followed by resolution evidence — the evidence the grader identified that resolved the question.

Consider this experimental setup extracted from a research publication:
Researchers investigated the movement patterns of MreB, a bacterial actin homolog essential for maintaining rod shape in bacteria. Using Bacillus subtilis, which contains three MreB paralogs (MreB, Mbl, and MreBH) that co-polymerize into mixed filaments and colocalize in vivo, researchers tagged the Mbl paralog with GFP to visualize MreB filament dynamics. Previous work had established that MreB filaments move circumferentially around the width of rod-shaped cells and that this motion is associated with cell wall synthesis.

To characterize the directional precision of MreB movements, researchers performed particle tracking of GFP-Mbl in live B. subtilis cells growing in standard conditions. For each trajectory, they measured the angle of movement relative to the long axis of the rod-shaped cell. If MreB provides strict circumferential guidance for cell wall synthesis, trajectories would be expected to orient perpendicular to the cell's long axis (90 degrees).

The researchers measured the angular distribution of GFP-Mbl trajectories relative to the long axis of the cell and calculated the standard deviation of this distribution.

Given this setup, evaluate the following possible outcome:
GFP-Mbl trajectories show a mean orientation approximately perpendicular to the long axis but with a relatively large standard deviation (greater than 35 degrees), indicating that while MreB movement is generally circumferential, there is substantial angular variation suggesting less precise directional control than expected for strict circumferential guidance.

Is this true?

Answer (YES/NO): NO